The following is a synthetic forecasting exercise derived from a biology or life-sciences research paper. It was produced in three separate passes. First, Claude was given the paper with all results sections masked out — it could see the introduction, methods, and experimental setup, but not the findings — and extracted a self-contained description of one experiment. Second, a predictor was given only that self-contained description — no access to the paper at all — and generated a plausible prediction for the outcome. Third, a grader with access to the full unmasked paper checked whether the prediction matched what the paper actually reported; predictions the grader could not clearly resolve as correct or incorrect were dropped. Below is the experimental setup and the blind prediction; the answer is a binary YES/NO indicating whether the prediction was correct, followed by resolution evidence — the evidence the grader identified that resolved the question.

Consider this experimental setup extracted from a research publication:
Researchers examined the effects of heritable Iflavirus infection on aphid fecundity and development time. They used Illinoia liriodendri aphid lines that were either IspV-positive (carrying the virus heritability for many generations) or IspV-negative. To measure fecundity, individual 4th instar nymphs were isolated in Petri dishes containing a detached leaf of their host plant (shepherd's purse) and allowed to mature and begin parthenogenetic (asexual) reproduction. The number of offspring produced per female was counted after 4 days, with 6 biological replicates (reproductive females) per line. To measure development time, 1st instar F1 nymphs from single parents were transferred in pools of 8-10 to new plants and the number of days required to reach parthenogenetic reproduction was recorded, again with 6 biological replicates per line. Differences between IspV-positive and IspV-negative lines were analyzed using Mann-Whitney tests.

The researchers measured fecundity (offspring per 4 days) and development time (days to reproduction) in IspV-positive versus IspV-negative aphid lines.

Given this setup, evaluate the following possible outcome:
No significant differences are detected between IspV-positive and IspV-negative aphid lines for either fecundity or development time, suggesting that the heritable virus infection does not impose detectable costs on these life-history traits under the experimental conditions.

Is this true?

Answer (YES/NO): YES